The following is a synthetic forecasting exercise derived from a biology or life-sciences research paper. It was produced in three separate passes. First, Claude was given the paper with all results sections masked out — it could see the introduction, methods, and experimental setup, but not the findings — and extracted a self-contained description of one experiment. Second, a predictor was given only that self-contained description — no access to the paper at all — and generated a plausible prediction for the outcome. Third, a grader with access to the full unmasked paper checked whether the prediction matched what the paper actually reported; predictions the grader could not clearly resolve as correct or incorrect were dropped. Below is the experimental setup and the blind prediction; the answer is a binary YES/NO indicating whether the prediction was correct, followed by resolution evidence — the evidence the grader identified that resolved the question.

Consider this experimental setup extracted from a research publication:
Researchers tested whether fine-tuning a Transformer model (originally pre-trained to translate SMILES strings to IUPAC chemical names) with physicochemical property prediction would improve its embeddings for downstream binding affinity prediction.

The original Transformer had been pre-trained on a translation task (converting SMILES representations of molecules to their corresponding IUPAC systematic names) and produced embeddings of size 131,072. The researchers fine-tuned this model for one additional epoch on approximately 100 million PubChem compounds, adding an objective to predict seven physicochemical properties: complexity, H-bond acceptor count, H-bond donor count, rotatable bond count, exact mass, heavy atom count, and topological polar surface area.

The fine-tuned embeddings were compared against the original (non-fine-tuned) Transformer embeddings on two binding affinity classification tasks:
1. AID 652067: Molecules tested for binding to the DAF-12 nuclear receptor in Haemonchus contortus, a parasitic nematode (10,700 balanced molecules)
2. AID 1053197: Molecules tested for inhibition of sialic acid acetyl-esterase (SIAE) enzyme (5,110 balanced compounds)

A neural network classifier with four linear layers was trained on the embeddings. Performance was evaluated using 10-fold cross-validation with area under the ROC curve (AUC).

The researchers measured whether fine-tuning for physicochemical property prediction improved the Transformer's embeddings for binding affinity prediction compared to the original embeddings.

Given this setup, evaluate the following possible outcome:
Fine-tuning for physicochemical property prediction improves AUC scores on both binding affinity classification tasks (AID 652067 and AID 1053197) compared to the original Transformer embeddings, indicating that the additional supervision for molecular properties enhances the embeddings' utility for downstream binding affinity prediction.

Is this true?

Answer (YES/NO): NO